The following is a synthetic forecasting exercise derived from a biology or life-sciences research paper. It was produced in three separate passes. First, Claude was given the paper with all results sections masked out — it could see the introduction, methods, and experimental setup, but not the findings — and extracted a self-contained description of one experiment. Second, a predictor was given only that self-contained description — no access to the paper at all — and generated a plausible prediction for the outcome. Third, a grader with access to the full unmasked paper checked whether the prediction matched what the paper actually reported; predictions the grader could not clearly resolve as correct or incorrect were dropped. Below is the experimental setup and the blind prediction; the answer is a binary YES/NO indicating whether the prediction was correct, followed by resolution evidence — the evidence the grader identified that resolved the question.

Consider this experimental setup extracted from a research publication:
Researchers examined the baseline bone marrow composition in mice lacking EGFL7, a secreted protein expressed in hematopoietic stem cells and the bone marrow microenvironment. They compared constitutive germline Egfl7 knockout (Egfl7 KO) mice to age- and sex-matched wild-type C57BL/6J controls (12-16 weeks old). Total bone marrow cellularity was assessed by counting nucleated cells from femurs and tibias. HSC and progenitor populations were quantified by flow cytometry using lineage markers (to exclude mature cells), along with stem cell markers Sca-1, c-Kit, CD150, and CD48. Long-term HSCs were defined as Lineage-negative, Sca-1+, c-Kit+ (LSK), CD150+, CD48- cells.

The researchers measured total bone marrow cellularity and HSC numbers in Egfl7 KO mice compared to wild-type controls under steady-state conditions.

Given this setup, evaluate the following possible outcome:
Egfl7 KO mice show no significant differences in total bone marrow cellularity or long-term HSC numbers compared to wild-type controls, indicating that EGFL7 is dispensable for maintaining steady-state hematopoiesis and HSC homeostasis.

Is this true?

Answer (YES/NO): NO